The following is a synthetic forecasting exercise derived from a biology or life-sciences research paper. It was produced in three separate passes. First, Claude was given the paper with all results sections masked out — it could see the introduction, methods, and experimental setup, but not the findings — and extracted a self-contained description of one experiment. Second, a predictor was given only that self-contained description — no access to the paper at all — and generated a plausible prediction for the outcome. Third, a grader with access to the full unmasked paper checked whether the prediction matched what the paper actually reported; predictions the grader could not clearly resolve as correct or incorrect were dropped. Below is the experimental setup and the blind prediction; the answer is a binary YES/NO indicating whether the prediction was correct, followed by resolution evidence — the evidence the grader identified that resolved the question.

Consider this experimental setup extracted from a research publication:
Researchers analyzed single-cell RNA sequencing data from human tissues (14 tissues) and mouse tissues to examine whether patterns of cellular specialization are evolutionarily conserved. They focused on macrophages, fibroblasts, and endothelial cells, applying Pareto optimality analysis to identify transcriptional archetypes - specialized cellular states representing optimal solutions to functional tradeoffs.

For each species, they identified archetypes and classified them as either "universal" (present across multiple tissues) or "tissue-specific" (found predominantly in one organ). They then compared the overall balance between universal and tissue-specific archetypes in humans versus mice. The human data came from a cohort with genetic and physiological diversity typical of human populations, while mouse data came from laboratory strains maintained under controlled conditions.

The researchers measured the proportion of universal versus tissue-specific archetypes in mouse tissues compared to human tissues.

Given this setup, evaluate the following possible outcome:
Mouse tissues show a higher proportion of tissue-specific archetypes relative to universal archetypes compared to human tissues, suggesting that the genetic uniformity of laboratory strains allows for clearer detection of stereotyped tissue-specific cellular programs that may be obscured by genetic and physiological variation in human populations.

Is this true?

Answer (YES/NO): YES